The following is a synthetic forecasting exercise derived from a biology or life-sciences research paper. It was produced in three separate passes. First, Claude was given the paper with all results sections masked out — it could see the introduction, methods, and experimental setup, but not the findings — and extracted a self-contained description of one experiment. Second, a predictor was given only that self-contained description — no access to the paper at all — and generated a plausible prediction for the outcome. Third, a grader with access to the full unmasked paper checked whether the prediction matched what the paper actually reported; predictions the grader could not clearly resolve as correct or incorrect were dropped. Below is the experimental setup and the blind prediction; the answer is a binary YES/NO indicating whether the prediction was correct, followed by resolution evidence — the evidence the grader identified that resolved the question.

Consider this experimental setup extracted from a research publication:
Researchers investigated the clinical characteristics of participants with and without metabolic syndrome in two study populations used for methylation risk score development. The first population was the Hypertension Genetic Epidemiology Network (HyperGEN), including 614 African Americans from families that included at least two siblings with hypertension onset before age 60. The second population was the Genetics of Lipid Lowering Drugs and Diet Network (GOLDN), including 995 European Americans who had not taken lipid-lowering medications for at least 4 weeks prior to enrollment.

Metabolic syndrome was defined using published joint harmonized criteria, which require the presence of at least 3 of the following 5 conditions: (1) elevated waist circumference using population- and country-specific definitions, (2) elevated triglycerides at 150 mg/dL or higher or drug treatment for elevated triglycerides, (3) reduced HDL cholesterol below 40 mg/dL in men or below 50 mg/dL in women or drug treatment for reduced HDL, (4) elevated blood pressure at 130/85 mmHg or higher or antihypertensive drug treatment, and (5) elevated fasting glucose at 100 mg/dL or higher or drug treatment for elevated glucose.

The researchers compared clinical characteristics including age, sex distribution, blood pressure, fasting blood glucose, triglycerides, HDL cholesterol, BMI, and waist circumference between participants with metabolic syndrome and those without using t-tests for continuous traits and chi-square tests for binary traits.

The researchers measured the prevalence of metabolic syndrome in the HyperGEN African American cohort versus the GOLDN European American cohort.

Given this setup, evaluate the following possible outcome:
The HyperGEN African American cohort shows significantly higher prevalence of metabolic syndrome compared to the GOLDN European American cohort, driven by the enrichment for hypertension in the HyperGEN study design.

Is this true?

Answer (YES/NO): NO